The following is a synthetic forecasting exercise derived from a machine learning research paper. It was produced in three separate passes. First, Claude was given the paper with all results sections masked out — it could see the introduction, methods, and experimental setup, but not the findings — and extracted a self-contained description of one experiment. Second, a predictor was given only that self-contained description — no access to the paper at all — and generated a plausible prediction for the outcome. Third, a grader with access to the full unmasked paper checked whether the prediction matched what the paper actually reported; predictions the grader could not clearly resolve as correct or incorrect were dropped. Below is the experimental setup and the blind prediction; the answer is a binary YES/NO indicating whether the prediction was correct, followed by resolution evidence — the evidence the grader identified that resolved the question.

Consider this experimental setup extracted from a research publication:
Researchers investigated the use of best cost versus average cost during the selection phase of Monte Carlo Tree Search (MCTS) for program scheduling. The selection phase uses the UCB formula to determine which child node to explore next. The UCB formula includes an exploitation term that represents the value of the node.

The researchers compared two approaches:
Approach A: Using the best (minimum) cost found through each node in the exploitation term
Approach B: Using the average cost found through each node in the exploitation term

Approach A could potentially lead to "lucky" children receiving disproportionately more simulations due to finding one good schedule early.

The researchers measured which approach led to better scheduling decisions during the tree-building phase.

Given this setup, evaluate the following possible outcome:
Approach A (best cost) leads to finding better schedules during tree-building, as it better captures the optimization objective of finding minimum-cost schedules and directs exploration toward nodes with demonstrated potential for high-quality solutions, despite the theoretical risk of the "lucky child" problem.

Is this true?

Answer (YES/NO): NO